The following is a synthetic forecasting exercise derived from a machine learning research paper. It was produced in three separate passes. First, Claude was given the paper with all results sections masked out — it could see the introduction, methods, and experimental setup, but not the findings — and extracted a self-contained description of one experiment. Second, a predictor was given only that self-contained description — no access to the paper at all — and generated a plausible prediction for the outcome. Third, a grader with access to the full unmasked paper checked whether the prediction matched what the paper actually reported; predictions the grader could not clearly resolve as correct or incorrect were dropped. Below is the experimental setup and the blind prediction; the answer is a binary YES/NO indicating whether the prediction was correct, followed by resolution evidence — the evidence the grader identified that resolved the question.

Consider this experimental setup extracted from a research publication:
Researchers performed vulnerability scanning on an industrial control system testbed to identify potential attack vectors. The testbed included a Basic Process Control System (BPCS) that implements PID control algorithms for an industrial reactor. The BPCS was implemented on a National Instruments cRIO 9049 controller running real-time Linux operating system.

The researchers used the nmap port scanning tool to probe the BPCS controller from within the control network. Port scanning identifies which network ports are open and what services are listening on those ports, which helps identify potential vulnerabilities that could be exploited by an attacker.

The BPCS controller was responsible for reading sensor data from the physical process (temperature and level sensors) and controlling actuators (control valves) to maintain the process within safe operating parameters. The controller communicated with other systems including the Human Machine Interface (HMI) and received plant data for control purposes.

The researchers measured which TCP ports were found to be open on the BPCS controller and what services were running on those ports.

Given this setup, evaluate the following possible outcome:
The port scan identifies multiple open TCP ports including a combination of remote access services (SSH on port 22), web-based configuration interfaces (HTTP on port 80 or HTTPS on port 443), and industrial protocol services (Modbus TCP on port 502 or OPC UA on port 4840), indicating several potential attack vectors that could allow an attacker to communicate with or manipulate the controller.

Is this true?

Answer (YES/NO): NO